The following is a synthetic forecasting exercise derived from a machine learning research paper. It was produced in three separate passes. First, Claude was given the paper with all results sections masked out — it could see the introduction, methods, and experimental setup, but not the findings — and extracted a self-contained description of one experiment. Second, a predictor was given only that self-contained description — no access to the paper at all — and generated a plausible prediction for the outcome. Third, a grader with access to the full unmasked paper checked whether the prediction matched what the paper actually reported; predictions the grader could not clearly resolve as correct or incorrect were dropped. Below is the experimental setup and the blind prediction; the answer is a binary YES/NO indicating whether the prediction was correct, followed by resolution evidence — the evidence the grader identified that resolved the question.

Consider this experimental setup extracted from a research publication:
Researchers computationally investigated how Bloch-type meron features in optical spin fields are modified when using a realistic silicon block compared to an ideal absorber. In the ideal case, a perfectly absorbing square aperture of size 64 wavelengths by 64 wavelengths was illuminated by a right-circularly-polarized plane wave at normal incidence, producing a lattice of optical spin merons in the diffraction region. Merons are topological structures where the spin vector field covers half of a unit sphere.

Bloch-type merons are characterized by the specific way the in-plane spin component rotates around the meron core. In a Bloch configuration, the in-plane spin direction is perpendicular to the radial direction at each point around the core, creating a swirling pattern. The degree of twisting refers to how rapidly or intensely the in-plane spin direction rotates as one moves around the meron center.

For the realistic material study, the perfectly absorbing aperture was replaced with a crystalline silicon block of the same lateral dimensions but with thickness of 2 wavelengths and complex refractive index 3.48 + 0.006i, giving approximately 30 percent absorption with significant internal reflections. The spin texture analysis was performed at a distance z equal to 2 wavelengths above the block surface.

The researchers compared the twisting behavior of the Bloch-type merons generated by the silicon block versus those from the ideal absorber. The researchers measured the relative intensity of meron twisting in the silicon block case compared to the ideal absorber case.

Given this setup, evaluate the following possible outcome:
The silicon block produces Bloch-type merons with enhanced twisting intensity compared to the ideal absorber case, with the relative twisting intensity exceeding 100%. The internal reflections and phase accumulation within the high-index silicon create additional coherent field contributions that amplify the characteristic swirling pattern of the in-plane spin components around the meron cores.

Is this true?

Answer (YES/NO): YES